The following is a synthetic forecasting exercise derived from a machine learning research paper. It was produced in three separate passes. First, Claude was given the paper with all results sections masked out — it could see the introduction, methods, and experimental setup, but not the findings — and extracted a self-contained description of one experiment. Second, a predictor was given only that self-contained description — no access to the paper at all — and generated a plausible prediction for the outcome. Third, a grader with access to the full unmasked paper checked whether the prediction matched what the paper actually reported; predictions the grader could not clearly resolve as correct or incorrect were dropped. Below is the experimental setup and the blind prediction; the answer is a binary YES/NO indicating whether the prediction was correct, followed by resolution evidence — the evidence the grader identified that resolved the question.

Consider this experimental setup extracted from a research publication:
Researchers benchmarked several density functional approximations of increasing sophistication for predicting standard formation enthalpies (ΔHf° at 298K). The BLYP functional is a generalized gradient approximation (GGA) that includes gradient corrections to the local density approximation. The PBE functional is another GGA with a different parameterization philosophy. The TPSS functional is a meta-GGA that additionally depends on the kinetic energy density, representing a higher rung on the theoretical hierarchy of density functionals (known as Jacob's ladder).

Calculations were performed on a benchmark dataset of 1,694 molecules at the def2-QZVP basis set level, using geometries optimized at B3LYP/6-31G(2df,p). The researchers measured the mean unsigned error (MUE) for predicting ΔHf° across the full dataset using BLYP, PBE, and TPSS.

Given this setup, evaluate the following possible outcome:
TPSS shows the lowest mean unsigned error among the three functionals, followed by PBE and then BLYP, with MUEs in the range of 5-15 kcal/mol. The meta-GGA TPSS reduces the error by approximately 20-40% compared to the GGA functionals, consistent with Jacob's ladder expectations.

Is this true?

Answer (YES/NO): NO